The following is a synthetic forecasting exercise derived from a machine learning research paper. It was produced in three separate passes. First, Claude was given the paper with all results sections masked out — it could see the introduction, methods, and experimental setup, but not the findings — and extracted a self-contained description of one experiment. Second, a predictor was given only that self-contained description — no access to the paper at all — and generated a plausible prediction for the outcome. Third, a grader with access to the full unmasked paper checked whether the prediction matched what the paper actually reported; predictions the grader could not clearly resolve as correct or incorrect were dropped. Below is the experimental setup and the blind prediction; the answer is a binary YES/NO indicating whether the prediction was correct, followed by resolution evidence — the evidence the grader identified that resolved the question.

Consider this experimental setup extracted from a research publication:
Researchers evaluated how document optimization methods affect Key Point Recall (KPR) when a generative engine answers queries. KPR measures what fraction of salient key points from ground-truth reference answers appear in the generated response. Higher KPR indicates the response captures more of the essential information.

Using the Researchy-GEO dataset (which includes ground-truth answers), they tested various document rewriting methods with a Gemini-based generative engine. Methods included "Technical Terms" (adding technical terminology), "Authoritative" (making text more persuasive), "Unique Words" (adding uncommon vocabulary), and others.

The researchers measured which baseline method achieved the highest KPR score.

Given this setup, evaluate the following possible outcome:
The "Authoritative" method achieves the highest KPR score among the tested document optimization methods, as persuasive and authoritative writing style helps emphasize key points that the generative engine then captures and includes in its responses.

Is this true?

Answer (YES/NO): NO